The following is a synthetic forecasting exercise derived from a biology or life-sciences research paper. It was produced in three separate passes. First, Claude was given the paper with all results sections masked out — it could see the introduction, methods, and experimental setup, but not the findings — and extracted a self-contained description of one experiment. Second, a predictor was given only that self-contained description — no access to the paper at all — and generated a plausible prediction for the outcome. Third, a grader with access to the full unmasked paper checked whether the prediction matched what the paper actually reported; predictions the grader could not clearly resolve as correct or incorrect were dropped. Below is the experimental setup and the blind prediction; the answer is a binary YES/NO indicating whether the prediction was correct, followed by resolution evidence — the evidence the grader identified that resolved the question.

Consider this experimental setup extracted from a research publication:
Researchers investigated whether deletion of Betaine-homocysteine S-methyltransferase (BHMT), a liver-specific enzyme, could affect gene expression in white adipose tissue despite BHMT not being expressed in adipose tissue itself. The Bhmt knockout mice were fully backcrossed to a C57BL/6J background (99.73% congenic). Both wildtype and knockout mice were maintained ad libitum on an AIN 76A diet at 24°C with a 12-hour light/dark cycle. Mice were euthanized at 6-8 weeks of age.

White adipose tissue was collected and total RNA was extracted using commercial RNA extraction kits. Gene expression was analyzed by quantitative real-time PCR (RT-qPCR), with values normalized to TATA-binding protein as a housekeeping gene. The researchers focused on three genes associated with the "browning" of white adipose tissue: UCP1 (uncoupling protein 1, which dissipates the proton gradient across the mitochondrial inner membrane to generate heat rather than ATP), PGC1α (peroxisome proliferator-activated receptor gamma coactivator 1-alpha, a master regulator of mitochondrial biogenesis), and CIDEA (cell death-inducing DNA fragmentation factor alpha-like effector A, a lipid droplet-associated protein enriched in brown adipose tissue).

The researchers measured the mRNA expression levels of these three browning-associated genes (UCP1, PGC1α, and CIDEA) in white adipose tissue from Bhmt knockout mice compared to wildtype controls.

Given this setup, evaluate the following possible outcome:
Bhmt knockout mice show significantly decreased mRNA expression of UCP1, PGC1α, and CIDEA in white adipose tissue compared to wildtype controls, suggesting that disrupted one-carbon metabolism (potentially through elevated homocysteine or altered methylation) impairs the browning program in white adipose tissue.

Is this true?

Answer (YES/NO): NO